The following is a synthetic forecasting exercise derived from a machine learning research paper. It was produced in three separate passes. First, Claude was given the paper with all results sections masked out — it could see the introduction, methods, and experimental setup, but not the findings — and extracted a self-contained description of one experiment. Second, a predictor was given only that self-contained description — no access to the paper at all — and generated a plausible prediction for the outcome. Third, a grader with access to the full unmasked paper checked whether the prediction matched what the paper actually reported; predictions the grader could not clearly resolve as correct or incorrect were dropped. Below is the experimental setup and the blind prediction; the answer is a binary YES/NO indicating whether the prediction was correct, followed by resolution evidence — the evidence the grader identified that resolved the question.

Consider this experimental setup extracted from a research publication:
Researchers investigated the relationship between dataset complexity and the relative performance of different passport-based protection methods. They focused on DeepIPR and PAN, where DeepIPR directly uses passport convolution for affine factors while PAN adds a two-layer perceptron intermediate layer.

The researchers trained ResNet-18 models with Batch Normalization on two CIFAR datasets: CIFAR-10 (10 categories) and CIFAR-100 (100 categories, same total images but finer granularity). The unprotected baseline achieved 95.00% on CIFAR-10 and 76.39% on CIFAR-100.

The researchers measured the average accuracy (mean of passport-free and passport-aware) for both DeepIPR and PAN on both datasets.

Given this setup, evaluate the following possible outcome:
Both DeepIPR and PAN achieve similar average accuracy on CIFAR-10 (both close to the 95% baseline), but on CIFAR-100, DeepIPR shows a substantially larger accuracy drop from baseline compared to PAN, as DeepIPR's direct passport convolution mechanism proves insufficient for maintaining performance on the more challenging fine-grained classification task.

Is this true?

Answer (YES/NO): NO